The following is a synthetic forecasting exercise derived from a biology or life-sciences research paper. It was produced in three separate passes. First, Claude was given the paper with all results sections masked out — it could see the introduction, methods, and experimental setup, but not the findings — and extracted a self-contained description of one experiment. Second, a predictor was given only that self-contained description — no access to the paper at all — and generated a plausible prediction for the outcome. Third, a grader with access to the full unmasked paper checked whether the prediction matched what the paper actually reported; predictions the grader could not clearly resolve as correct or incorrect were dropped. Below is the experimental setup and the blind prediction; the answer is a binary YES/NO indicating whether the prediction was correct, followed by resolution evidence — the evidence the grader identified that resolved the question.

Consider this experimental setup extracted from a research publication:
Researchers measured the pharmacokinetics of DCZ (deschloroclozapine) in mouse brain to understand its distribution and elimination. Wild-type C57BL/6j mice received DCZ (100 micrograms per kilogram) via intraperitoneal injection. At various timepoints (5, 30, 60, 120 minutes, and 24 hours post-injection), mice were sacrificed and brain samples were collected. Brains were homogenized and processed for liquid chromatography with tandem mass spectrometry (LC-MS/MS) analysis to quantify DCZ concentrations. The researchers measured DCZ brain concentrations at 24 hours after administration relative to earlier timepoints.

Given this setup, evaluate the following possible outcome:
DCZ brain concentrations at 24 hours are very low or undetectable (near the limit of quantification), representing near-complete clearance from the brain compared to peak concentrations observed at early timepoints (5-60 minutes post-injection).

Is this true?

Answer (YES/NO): YES